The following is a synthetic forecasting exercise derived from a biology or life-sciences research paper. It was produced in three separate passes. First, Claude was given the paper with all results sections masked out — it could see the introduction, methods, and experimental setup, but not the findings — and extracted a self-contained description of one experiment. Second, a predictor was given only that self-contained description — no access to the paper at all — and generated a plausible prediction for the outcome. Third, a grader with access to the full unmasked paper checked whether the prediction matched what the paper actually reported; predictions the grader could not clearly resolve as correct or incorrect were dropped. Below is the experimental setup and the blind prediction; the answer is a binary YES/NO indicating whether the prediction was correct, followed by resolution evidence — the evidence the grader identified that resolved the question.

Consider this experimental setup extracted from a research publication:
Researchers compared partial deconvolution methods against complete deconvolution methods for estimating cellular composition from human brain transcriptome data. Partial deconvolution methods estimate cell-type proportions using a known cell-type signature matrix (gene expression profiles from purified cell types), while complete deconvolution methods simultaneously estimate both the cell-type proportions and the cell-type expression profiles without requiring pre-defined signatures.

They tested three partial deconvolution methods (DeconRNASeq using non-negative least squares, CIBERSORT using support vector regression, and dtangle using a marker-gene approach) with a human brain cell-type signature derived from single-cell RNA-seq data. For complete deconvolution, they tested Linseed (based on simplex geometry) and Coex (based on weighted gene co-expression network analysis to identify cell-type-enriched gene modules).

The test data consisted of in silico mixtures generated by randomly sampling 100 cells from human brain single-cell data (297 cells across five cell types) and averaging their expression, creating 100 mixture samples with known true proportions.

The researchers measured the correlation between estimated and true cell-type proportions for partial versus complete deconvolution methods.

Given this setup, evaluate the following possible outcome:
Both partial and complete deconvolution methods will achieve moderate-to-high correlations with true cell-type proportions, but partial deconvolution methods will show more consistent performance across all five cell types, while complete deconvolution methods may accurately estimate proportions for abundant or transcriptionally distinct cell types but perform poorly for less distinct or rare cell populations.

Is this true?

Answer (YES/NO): NO